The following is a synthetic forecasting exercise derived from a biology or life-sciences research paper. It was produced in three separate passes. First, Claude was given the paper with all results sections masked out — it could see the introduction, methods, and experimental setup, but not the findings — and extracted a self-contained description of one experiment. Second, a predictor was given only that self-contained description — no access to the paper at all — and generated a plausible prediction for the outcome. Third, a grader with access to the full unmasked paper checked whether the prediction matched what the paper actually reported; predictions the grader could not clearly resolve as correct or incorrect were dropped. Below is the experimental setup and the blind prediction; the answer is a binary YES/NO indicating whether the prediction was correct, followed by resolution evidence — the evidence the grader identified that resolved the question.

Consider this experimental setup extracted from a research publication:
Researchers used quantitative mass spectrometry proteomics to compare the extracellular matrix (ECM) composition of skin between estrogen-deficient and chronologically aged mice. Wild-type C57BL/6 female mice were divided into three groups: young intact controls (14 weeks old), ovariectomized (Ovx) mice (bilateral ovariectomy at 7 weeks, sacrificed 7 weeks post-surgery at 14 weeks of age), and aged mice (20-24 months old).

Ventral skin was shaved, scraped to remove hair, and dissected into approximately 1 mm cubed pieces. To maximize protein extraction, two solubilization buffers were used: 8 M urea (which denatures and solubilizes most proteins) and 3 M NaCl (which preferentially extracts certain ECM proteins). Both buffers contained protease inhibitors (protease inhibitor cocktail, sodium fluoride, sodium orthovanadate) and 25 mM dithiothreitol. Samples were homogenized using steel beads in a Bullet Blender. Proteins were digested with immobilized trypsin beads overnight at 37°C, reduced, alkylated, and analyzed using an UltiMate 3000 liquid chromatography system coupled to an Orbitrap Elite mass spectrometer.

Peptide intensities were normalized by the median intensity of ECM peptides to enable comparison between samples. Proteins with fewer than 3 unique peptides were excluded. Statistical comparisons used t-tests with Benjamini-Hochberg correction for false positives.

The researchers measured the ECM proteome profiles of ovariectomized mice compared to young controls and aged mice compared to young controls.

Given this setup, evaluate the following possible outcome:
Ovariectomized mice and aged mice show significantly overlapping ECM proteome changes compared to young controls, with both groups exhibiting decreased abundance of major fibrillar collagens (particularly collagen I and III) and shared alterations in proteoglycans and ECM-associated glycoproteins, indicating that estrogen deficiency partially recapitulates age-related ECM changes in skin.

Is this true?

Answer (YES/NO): NO